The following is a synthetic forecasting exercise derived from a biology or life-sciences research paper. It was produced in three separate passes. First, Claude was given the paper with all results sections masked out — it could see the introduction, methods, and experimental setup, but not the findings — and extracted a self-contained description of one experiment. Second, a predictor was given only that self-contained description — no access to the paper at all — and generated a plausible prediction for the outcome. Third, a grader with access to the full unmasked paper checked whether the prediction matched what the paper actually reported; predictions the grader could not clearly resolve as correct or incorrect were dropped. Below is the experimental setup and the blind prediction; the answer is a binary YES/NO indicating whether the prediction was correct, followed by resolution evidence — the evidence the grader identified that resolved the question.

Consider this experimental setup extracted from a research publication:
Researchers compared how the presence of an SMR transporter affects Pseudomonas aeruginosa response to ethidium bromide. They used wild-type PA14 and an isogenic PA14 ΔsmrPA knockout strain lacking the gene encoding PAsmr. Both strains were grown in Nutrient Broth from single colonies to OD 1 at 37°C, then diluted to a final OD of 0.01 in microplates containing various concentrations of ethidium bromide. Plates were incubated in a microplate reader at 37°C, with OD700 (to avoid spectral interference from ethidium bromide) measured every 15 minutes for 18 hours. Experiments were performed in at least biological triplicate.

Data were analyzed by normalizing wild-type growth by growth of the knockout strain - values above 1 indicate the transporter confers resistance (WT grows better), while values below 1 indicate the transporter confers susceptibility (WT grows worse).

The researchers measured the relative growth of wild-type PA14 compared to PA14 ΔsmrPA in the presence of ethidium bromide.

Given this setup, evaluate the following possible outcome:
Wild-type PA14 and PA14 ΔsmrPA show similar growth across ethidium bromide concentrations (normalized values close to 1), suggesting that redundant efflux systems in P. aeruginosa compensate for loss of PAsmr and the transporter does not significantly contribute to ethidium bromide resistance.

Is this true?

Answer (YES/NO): NO